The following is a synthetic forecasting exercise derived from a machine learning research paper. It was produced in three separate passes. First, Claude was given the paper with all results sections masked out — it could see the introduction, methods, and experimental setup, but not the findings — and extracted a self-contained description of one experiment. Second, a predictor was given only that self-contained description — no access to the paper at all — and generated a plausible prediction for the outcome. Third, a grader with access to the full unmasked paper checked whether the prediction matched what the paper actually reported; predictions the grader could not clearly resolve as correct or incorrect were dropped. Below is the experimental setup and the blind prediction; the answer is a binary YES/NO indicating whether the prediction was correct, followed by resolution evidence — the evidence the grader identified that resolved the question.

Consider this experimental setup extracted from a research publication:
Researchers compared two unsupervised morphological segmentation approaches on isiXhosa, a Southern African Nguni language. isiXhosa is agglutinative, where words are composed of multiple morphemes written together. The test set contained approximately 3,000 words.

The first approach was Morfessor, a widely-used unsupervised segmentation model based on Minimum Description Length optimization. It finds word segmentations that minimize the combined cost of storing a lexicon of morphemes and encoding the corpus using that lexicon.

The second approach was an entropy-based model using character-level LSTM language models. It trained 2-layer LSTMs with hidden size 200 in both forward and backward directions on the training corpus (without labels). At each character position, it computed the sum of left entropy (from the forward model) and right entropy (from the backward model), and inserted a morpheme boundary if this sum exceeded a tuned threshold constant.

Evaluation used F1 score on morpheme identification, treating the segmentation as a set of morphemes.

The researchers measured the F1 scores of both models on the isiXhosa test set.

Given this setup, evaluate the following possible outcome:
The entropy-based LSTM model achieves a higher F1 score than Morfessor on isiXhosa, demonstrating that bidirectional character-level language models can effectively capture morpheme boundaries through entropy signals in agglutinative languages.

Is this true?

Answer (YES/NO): NO